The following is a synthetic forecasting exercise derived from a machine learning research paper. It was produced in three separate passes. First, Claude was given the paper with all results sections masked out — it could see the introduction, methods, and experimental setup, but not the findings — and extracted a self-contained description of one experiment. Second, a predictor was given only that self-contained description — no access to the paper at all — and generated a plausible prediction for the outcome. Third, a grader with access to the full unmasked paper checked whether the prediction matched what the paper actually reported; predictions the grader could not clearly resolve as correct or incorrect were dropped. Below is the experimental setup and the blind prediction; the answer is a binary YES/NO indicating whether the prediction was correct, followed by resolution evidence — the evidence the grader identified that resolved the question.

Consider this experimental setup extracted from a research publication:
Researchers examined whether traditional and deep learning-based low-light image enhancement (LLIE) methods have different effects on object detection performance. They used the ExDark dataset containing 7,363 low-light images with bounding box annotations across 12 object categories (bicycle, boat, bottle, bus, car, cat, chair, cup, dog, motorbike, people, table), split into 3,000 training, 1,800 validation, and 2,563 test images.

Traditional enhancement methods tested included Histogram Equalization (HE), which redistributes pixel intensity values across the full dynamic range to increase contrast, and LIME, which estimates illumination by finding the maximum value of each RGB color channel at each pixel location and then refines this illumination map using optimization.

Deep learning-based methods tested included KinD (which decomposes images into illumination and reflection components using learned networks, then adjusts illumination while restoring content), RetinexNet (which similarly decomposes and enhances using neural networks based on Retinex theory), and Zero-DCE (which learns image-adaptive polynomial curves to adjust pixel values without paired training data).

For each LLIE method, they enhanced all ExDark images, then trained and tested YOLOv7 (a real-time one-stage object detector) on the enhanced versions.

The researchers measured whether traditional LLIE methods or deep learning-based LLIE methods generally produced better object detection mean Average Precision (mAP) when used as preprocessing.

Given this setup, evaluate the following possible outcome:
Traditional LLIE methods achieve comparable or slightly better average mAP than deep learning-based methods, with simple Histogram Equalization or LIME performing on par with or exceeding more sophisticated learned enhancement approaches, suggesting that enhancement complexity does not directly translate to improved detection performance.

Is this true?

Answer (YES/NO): YES